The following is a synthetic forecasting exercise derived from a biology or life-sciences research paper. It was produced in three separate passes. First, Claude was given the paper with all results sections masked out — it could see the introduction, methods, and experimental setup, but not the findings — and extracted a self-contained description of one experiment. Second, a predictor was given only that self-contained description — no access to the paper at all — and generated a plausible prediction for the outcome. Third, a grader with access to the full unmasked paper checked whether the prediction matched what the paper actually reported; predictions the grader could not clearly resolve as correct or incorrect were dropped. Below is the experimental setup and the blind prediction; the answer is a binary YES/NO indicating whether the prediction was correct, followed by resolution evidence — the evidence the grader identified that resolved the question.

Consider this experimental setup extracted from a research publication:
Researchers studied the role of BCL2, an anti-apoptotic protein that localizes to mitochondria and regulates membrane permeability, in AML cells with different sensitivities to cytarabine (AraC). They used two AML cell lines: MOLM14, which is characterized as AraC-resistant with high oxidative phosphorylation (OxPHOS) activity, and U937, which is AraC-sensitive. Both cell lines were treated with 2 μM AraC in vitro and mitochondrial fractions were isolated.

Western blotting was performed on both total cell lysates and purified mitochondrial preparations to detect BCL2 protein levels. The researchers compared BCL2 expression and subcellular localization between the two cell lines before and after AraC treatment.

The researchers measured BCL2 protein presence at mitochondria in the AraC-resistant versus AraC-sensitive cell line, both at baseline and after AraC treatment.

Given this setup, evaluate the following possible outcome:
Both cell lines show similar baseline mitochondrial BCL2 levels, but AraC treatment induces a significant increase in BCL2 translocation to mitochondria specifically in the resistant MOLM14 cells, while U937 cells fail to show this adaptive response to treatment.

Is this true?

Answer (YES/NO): NO